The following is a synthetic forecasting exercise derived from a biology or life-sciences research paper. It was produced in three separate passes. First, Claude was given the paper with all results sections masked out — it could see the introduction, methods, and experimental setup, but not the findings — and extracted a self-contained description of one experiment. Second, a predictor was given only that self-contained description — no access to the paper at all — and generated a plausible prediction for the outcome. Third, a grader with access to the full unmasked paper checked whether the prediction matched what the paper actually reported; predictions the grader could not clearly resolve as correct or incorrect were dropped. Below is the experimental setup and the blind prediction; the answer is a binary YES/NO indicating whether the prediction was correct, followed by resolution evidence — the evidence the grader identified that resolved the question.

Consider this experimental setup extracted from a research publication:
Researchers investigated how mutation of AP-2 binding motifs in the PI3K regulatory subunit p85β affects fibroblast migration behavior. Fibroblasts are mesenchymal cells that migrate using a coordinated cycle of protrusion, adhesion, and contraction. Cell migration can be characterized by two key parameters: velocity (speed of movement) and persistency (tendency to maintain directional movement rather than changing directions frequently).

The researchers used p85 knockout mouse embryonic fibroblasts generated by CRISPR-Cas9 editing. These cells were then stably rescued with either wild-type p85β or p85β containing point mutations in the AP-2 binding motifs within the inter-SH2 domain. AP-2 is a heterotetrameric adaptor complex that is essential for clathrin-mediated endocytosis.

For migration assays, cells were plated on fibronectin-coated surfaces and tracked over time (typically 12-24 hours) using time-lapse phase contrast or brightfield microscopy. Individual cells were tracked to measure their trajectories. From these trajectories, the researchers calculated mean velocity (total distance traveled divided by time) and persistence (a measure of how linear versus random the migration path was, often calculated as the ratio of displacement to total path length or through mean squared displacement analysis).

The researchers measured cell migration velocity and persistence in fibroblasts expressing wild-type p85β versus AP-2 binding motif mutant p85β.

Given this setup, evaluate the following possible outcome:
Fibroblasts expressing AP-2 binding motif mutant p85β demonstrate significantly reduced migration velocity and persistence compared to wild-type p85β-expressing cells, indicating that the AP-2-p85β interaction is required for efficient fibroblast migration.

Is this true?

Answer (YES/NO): NO